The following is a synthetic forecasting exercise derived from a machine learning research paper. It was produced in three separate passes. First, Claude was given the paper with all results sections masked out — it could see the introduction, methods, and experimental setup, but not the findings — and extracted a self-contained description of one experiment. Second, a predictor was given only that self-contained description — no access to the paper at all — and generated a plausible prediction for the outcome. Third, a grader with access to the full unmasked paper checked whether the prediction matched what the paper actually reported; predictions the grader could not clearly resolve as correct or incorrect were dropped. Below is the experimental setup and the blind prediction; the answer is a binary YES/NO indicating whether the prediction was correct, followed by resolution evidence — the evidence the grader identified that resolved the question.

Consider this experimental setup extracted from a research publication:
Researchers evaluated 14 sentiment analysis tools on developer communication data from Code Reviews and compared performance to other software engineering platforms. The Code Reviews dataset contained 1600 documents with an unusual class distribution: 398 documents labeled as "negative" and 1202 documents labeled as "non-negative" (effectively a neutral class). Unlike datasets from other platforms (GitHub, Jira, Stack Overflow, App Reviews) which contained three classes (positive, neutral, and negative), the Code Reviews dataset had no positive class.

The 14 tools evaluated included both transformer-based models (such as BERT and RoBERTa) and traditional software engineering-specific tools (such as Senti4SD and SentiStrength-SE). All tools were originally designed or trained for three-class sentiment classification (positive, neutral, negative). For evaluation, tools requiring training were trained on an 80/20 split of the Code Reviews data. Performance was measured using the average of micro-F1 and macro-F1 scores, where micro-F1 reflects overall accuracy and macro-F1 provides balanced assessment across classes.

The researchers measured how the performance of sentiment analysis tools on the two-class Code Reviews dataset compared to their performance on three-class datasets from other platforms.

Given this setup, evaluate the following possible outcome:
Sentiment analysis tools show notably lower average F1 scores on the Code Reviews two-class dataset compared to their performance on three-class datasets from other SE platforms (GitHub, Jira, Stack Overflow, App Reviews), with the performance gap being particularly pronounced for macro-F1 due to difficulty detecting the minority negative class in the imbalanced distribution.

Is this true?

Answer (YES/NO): NO